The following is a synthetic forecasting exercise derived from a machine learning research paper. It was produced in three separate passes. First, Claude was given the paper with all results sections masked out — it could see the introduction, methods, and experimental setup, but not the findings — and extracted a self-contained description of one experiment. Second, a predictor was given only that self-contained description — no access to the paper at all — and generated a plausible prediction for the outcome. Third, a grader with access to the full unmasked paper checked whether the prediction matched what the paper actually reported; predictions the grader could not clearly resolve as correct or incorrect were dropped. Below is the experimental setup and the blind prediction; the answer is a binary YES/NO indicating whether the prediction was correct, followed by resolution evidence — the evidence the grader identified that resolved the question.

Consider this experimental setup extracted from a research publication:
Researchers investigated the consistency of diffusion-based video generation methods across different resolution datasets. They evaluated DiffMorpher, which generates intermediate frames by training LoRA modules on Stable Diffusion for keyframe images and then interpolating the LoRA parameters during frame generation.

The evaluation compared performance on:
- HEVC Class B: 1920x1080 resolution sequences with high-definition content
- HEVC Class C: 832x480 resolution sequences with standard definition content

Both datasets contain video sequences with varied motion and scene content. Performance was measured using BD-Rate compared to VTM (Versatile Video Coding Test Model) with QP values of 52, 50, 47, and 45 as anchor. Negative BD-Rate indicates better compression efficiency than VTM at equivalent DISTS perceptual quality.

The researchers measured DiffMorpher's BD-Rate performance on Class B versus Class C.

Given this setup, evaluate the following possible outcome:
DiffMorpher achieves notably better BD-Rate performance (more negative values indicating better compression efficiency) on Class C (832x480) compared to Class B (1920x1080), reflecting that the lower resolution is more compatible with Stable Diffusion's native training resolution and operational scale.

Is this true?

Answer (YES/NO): NO